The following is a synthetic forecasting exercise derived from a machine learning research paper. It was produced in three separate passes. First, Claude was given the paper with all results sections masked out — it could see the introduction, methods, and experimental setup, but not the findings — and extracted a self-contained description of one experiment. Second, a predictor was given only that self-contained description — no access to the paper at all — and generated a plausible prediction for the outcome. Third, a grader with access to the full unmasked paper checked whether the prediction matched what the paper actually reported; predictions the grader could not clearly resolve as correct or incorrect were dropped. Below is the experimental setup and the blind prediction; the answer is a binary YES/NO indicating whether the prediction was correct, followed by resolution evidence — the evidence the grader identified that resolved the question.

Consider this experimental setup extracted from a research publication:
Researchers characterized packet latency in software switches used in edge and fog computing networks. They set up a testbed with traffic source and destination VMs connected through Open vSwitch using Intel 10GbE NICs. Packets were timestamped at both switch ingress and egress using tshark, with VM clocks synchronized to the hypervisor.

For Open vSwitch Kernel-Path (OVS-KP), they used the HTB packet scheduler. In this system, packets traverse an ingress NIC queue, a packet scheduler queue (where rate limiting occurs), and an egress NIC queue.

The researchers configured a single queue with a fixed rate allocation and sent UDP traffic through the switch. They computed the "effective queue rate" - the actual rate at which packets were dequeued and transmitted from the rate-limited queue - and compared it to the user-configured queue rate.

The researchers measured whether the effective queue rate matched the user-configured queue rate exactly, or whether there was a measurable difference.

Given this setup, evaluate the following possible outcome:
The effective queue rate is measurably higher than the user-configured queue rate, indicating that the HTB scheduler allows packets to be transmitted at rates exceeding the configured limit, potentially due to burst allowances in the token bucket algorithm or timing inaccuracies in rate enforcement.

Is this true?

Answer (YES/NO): NO